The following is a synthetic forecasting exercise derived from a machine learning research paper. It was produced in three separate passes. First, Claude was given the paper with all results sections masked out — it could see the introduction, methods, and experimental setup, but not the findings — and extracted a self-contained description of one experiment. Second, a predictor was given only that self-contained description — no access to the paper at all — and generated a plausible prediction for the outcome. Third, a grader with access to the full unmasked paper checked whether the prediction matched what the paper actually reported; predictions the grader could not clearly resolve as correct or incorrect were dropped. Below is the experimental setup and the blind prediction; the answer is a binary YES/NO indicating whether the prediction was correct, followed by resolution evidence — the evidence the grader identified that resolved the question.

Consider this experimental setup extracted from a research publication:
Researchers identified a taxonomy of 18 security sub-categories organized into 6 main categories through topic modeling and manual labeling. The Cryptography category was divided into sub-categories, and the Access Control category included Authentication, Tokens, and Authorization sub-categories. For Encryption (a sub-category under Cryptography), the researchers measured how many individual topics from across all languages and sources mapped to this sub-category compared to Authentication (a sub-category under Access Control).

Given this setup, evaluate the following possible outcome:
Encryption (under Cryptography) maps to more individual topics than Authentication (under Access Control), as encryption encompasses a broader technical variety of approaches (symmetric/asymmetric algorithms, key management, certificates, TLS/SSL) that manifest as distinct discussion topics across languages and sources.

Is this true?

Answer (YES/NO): YES